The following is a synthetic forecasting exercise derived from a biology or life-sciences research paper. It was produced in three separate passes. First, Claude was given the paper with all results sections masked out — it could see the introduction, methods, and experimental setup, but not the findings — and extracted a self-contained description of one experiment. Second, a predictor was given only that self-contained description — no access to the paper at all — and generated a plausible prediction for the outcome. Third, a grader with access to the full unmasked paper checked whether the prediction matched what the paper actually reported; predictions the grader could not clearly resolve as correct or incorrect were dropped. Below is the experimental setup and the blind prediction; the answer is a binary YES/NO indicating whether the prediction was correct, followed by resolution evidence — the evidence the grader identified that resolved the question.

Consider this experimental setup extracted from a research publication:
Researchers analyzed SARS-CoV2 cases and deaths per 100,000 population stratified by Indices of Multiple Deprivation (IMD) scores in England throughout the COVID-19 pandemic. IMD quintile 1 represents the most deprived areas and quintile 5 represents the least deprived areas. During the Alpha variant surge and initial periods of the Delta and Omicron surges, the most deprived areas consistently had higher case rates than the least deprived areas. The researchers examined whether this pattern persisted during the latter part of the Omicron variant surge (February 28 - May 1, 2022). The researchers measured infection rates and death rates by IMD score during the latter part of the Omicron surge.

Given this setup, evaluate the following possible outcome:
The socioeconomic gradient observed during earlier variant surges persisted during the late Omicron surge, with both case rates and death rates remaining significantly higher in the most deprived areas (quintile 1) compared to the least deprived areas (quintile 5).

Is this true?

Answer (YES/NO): NO